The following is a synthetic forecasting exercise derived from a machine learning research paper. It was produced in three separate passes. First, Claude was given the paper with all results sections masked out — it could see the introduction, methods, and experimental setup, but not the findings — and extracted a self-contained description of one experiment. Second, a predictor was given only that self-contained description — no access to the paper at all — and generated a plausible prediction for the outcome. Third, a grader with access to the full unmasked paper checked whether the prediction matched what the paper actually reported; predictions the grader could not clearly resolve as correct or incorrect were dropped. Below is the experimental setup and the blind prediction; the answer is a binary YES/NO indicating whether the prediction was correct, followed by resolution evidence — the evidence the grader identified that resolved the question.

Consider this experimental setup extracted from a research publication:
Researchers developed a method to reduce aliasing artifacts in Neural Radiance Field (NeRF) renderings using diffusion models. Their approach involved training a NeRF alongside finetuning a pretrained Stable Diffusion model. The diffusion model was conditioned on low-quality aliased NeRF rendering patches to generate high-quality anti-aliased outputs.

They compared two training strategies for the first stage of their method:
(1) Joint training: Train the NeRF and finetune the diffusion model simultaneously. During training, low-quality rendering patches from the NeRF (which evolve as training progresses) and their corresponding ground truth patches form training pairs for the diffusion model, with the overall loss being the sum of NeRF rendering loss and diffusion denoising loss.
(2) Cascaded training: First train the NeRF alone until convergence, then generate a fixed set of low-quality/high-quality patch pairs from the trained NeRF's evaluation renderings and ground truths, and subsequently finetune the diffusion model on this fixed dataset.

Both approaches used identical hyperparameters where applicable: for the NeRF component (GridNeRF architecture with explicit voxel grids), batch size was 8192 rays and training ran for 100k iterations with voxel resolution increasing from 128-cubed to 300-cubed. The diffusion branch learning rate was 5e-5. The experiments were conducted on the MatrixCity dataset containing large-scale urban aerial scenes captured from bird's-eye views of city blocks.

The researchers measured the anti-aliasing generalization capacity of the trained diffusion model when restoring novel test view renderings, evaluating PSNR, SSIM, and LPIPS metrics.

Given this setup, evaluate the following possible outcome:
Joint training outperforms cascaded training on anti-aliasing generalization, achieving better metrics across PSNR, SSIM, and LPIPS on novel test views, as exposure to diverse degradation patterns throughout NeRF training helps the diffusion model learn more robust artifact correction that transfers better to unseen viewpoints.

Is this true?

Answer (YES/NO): YES